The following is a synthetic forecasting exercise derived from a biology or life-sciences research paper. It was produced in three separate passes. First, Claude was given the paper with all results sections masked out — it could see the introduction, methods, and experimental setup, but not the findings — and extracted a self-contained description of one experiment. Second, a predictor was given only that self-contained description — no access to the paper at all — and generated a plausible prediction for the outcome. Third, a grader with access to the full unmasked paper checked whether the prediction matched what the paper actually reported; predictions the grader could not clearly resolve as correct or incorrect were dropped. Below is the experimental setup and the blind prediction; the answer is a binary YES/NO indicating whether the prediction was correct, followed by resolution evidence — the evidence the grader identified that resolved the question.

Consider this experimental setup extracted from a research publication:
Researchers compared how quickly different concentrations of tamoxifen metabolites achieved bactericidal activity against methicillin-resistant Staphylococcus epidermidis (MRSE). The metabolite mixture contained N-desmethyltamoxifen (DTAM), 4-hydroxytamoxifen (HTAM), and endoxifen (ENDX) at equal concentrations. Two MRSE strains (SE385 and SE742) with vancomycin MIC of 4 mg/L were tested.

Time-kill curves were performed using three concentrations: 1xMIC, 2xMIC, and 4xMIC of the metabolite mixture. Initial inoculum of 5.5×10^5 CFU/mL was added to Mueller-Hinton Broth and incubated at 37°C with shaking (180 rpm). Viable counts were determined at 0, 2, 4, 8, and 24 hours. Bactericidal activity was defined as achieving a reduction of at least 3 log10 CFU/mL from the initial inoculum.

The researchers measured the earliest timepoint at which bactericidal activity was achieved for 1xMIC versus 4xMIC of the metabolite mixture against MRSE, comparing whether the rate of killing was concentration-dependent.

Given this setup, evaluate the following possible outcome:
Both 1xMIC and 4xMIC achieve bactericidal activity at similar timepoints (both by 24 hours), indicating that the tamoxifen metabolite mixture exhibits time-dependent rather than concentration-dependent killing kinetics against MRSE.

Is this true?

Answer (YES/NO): NO